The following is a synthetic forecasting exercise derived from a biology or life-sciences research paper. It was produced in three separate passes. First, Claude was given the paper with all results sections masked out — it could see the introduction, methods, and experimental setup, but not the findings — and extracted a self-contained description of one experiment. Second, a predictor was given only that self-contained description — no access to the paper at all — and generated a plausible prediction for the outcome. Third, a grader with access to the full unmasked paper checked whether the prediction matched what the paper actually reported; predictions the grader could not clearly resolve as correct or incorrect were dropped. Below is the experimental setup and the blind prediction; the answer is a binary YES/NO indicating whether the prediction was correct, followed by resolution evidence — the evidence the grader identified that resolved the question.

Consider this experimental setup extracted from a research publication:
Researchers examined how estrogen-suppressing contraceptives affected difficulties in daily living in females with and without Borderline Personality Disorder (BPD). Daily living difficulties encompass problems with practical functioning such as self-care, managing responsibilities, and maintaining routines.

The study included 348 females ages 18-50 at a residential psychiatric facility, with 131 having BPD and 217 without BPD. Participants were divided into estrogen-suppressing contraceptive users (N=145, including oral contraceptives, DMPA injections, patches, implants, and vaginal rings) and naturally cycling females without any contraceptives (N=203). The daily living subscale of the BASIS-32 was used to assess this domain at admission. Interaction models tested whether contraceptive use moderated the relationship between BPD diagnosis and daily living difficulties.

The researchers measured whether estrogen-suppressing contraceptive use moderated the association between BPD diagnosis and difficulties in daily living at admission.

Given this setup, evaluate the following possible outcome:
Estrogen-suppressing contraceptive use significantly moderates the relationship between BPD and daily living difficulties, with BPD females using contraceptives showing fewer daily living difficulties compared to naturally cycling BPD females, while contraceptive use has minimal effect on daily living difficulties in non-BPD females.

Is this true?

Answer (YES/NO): YES